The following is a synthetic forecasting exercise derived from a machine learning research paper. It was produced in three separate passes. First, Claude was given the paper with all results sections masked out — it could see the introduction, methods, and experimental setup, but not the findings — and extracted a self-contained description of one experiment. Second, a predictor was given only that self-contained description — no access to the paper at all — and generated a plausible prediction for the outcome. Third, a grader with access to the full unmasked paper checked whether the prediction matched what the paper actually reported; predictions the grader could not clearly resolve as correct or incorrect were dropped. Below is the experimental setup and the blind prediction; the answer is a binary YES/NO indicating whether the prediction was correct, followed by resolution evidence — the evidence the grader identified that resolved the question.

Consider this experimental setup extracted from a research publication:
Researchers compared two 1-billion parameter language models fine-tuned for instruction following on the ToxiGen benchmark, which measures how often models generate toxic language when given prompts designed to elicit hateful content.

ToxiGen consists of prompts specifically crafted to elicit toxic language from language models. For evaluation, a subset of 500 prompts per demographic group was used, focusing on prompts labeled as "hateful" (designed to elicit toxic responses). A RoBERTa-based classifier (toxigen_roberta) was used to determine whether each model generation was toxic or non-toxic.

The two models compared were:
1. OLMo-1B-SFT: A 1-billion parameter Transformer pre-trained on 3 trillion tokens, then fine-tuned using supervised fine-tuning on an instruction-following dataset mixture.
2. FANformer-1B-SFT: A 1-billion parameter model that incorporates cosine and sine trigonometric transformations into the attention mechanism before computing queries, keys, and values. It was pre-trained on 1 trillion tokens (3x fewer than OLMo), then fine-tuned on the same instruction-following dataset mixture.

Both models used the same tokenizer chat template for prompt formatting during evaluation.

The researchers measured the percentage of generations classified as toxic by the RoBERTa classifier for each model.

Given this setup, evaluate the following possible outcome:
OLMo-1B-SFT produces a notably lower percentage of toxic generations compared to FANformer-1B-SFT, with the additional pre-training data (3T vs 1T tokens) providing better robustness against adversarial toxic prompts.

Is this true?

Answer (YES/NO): YES